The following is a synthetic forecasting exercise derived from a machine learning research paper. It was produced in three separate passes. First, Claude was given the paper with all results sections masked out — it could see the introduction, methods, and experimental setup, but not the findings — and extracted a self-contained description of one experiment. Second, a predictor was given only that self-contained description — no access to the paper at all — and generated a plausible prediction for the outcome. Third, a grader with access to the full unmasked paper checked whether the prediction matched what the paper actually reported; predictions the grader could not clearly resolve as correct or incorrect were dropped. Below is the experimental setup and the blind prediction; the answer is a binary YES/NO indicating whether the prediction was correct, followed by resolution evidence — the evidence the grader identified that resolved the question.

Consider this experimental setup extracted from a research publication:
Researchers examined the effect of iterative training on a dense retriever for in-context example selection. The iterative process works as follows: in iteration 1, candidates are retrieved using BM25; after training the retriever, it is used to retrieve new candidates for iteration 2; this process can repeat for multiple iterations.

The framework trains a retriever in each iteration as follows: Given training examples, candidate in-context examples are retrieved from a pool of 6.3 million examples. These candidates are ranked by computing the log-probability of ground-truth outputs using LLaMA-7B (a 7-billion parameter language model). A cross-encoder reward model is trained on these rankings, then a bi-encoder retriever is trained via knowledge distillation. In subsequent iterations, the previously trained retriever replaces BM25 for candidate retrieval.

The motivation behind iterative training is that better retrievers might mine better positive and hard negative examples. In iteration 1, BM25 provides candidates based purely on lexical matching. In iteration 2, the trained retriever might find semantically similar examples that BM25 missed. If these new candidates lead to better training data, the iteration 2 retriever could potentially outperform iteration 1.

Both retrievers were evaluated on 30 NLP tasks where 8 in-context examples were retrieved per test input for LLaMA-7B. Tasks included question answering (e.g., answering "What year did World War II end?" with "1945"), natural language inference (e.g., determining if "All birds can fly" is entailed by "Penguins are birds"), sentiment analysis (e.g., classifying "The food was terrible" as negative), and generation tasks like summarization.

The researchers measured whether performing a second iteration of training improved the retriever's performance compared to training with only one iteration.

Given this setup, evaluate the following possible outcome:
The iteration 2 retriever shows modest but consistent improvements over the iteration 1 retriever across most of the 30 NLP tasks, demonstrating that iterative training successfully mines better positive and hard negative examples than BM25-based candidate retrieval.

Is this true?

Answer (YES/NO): NO